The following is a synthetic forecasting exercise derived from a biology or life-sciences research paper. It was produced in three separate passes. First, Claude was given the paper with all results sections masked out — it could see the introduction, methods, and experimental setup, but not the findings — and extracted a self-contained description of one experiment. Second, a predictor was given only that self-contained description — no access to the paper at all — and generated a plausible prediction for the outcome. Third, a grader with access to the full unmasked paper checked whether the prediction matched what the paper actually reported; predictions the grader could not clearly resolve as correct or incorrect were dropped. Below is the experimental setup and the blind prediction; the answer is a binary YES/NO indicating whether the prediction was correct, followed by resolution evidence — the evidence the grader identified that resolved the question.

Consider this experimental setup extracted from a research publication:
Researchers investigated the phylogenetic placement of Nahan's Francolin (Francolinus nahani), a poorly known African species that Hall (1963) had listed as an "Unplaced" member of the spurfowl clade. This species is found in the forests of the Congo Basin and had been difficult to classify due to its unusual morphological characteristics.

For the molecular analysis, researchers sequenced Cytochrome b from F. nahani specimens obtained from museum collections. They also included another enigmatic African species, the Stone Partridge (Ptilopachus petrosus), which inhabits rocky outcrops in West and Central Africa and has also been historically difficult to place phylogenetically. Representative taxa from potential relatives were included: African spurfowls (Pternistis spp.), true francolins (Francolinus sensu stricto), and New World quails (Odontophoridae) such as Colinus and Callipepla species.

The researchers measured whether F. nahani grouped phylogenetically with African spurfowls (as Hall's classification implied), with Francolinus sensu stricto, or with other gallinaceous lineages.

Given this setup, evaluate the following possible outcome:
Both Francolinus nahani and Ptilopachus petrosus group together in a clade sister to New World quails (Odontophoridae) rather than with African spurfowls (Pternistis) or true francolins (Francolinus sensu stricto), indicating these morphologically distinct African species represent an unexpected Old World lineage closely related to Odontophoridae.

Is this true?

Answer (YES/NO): YES